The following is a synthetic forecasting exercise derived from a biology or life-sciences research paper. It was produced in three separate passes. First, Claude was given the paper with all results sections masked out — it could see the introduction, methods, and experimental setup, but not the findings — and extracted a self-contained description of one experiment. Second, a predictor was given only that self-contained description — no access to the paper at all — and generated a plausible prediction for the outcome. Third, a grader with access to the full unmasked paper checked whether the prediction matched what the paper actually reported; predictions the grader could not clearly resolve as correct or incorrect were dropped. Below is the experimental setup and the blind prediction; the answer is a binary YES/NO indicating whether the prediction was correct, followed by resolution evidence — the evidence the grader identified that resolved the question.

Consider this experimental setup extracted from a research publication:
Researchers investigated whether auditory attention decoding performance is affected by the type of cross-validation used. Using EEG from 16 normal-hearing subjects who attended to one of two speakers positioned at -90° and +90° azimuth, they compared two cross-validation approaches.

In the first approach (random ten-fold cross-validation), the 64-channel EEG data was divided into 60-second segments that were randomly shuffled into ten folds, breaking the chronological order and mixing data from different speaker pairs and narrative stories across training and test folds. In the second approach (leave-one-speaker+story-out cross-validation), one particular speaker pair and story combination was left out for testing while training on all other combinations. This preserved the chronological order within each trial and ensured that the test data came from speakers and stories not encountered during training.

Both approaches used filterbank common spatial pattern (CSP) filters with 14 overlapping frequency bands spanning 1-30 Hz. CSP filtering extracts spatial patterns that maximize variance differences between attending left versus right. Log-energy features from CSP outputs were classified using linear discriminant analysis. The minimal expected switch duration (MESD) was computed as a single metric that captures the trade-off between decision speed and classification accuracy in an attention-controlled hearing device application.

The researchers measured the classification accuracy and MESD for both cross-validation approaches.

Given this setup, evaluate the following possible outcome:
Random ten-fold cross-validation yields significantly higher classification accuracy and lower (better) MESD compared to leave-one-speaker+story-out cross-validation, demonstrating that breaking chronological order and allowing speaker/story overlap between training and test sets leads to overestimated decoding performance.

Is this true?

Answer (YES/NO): NO